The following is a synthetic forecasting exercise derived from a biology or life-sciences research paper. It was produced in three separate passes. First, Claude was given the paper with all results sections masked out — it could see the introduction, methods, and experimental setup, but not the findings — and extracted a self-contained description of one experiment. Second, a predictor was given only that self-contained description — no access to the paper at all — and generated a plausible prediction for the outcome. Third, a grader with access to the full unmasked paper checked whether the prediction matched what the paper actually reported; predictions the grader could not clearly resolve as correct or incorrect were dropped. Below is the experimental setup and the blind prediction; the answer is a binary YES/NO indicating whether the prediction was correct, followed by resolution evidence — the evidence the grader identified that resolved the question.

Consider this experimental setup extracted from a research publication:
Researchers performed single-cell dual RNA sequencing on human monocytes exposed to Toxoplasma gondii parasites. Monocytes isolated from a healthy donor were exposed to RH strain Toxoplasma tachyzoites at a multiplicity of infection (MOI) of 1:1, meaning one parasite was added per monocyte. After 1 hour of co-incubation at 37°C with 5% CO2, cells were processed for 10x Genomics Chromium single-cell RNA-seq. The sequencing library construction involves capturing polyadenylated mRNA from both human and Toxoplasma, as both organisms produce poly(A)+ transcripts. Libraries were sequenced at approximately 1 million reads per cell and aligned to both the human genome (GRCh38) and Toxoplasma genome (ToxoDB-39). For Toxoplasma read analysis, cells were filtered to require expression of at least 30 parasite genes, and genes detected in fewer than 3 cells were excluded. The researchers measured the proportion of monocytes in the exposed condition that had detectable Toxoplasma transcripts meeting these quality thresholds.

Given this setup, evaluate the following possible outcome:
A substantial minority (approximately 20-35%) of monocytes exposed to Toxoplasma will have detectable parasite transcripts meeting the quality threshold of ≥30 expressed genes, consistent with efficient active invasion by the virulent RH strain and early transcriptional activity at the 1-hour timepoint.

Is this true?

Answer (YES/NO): YES